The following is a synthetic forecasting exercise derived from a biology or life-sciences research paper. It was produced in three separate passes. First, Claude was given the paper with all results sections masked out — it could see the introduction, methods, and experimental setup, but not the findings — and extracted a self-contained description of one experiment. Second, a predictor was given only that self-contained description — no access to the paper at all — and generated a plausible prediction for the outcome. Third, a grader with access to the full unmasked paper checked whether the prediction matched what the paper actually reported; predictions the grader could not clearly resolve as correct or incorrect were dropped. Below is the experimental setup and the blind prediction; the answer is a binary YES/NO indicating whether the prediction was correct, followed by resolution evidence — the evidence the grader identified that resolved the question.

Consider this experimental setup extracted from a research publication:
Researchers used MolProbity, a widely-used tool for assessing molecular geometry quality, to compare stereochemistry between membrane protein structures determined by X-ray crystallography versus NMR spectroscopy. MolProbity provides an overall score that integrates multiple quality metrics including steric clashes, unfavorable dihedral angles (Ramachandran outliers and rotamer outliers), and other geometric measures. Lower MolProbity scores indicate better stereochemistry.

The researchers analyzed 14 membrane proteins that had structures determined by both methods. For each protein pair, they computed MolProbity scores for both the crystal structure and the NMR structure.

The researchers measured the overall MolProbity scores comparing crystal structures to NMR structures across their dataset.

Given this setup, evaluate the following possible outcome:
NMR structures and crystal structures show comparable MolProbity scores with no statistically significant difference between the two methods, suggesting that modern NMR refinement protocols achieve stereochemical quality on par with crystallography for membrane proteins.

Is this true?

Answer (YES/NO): NO